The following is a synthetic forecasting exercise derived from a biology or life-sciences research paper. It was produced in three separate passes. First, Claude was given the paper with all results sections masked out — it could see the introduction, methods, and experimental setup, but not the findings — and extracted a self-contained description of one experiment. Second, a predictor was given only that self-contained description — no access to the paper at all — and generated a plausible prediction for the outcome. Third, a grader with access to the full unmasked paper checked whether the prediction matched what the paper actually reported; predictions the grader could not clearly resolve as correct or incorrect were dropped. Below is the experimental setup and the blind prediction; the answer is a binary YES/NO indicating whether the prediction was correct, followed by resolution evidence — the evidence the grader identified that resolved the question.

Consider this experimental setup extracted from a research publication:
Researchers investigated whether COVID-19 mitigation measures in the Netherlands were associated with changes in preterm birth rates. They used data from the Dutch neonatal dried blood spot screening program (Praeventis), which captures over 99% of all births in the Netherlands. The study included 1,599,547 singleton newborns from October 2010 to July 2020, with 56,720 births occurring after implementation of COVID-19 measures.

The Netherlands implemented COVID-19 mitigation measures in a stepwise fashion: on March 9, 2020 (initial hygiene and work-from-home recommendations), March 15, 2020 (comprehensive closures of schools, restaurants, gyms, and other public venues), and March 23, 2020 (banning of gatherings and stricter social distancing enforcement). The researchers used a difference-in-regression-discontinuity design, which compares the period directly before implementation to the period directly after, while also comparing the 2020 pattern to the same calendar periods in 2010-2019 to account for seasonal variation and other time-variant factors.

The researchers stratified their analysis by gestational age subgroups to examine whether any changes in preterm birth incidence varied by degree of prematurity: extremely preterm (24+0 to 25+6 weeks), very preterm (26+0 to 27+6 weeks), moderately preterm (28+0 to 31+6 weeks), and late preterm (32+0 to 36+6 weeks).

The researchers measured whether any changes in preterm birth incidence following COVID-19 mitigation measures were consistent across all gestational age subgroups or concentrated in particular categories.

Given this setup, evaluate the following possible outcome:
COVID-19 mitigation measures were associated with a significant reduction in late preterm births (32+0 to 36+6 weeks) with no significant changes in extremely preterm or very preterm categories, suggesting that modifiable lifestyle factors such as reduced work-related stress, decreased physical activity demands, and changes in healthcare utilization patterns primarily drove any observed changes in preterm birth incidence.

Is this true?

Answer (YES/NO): YES